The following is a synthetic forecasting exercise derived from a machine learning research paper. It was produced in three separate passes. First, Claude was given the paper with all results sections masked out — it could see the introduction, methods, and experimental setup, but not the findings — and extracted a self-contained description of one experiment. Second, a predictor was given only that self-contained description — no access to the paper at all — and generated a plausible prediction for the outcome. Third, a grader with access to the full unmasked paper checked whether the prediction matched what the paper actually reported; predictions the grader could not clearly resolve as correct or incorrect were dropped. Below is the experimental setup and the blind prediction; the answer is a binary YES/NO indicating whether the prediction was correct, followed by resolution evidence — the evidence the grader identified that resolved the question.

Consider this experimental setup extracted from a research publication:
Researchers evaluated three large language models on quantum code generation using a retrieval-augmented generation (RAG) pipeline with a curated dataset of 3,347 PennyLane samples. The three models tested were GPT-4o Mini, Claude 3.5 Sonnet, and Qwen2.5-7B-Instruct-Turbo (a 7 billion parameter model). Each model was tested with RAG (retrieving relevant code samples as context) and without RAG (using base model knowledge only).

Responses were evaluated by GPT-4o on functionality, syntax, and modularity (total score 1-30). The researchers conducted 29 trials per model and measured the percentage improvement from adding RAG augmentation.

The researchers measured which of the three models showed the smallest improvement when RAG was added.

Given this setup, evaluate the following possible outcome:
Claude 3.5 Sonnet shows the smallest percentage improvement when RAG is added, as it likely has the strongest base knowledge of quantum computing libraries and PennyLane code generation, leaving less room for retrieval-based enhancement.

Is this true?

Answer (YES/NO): YES